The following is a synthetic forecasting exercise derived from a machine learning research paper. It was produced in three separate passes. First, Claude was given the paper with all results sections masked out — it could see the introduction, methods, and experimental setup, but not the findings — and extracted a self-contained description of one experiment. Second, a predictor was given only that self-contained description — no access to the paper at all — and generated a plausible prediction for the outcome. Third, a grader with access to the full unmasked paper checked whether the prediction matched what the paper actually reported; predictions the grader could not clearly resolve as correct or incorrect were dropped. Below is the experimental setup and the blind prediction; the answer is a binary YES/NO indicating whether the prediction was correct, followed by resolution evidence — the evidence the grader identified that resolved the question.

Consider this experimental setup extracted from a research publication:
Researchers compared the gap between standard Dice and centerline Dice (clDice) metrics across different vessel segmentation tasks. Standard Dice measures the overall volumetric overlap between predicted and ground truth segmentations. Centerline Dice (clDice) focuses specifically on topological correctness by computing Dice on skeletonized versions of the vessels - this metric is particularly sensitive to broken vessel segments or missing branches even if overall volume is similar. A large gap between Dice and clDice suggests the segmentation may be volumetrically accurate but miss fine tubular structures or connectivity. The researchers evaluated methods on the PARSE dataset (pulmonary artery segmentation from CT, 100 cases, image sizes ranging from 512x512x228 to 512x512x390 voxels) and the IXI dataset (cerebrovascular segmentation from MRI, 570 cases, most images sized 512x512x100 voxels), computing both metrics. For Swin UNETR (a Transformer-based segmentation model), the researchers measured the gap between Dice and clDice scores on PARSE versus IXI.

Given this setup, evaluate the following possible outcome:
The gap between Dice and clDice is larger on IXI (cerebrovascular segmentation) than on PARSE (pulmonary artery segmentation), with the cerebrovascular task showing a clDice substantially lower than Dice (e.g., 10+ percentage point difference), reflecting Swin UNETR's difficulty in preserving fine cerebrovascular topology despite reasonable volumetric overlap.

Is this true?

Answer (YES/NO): NO